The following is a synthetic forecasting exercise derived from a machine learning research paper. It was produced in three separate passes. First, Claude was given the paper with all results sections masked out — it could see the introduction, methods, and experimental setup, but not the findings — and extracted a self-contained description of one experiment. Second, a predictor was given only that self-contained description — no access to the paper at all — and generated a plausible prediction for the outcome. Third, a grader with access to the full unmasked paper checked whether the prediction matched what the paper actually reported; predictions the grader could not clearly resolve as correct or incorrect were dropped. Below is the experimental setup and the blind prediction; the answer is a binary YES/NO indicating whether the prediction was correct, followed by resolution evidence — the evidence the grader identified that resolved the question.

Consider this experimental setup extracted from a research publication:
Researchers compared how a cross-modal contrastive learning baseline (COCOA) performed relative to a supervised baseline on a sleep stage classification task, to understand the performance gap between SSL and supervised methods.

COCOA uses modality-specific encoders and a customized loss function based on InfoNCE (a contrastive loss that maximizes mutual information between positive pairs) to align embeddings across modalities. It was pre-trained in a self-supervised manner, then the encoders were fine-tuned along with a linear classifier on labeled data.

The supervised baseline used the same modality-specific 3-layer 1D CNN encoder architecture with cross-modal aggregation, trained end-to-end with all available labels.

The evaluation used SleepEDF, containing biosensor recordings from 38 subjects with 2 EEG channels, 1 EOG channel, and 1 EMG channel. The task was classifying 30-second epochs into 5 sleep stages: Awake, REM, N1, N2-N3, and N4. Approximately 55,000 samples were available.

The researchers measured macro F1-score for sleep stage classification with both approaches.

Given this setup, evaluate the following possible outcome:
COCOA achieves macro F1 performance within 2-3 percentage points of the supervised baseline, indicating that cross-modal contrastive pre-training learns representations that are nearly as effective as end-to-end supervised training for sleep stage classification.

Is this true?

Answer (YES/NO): NO